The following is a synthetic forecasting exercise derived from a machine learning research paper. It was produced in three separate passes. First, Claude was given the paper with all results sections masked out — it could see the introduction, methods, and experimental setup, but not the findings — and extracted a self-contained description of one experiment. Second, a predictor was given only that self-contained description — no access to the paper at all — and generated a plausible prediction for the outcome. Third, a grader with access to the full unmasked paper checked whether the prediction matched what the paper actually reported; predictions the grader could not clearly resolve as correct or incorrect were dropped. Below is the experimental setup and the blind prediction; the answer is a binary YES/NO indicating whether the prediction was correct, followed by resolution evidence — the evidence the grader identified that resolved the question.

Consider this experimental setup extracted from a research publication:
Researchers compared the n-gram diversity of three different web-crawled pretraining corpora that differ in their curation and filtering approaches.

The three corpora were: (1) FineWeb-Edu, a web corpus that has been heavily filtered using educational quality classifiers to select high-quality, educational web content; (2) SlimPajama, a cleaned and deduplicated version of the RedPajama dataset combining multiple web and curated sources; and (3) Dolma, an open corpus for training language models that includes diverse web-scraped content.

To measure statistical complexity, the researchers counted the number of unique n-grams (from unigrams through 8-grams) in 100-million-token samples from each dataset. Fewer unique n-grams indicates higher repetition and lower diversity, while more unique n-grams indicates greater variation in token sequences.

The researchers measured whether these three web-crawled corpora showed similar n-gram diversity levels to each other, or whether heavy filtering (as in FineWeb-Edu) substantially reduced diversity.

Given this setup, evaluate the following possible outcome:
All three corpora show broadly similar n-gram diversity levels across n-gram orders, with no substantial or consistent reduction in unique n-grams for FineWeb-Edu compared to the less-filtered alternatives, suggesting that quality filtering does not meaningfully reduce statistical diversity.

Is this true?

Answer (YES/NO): YES